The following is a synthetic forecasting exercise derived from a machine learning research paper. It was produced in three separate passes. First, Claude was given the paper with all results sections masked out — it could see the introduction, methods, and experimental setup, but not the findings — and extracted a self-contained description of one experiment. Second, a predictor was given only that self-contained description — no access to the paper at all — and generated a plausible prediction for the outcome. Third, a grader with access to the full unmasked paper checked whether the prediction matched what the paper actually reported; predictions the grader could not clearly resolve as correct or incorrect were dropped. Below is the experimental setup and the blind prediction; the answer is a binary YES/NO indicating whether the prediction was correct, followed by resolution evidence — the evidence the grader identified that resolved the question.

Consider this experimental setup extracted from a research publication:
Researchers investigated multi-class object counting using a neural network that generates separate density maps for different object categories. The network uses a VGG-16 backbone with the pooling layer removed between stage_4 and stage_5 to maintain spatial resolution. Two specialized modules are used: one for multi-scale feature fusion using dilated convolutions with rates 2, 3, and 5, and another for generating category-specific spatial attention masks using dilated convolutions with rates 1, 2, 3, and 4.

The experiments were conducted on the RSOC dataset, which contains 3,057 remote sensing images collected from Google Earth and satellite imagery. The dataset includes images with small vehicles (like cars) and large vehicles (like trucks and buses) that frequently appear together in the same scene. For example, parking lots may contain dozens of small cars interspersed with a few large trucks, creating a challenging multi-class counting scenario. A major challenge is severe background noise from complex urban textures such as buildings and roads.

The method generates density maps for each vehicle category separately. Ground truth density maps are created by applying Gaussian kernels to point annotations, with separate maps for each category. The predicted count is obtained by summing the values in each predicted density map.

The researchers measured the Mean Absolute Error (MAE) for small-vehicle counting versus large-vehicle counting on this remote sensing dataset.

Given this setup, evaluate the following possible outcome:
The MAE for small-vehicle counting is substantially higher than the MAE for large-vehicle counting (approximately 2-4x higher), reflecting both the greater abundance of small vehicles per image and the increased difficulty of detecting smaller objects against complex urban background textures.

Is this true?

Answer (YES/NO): YES